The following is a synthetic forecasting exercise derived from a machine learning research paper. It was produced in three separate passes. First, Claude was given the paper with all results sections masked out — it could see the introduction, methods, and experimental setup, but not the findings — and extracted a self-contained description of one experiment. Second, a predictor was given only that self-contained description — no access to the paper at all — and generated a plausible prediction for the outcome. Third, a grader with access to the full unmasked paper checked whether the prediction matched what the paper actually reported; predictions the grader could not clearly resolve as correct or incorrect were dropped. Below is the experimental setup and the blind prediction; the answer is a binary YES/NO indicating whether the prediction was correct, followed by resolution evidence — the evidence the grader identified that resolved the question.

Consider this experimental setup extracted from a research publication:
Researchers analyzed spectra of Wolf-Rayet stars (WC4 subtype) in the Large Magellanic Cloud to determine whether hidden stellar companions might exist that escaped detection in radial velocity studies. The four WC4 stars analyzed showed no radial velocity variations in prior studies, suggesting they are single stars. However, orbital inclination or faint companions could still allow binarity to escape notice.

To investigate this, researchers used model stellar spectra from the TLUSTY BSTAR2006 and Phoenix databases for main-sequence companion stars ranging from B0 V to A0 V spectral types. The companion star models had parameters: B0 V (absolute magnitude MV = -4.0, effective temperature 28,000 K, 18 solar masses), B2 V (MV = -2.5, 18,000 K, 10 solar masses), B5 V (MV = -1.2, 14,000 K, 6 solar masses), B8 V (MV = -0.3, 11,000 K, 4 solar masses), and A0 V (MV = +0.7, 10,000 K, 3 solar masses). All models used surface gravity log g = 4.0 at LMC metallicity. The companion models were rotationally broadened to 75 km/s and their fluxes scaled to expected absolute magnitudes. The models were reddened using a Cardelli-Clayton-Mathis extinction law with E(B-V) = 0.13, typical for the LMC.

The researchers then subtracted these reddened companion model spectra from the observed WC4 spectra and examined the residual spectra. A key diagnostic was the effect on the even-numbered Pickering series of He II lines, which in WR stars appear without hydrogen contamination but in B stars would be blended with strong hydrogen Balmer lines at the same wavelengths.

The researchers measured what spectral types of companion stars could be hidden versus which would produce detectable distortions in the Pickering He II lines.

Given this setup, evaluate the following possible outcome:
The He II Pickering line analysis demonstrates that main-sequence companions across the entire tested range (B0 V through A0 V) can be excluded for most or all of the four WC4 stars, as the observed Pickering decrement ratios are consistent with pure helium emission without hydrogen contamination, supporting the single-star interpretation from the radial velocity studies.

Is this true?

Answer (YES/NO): NO